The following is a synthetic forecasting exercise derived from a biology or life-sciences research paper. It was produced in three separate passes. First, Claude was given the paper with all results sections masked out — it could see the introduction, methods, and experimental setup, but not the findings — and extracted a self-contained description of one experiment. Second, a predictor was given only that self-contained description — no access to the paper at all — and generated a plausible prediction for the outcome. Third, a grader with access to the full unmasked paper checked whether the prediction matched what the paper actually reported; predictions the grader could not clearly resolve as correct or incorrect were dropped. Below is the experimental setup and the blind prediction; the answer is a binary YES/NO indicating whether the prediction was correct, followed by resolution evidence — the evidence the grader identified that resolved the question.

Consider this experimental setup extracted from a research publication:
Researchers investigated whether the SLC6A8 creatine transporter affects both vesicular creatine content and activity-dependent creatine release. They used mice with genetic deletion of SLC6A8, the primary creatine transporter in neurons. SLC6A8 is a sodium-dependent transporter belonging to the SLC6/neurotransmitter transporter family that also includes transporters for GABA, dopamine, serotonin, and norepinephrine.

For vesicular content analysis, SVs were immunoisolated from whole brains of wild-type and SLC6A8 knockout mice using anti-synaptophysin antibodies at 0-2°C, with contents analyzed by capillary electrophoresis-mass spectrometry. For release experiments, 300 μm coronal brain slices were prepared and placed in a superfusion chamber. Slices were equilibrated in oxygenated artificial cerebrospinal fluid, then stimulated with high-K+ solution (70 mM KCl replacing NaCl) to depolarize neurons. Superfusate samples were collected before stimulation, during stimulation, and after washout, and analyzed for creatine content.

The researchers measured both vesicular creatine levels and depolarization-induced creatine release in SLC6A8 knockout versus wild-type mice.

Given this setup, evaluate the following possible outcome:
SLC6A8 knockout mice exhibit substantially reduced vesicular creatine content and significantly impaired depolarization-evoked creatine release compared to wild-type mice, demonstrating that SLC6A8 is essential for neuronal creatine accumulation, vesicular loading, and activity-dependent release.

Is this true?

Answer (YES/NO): YES